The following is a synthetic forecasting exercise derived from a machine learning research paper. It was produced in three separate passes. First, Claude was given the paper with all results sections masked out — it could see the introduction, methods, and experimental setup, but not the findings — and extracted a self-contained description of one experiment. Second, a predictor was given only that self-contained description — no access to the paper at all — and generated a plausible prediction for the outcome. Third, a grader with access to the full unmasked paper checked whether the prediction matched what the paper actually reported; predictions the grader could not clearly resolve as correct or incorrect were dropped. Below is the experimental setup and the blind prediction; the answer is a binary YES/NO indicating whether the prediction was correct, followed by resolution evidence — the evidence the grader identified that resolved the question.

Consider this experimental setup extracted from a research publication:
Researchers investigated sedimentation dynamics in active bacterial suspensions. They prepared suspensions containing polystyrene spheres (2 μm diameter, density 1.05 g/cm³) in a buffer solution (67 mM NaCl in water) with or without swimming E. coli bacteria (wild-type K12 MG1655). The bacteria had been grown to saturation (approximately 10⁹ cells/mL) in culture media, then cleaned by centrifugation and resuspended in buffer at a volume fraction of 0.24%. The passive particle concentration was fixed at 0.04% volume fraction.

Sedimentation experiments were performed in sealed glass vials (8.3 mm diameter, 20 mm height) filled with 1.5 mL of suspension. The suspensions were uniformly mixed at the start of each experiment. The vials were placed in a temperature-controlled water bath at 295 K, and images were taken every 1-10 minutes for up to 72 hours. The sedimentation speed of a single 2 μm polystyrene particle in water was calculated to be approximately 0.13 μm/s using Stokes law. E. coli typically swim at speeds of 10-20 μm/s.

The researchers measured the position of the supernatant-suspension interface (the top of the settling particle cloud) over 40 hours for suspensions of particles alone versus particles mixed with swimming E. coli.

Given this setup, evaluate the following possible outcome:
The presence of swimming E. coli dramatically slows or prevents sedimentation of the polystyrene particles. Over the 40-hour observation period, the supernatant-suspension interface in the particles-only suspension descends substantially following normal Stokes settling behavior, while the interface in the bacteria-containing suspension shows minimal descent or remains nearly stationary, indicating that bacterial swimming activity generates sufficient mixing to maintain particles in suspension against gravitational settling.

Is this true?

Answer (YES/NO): NO